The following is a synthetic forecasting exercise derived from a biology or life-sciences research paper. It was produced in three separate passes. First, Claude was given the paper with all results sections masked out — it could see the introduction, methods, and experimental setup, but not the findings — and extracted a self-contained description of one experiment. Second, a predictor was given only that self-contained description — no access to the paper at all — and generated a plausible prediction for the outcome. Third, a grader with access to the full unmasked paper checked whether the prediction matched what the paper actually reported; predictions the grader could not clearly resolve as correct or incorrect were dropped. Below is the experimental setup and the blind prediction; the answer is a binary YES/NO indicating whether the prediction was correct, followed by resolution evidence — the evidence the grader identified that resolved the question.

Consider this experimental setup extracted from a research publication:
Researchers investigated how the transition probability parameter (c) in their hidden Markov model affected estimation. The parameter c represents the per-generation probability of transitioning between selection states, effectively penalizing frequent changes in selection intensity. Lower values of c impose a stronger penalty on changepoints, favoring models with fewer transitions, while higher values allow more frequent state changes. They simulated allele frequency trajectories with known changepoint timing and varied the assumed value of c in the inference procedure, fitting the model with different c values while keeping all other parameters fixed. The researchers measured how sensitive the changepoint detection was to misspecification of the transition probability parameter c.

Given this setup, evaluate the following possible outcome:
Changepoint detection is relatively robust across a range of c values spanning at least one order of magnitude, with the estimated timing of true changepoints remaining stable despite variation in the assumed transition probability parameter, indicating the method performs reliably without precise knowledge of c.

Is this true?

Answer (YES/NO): YES